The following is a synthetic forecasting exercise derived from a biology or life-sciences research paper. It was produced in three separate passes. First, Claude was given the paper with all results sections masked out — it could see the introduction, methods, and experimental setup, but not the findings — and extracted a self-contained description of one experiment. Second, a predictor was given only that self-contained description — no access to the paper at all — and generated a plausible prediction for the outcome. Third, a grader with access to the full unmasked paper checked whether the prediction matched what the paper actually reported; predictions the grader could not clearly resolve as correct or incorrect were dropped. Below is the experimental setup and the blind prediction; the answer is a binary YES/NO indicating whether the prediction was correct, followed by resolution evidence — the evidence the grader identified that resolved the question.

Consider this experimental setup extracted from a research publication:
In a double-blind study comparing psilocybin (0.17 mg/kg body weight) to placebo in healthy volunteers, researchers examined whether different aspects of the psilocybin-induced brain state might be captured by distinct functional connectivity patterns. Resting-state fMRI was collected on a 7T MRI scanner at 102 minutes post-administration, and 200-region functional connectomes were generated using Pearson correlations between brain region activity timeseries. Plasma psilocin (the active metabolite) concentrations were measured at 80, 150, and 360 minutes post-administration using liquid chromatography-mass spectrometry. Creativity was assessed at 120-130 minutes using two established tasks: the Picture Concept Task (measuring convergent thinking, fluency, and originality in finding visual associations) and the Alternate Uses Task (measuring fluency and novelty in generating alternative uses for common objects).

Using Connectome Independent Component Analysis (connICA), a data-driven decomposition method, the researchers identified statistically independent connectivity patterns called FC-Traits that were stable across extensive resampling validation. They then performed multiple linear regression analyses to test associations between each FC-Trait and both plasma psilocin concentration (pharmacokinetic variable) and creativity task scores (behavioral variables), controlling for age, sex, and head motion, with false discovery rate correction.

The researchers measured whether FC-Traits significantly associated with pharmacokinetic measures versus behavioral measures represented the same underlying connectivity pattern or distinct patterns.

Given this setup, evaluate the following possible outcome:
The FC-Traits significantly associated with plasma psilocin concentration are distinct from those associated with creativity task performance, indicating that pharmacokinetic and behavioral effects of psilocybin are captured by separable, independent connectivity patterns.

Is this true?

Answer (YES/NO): YES